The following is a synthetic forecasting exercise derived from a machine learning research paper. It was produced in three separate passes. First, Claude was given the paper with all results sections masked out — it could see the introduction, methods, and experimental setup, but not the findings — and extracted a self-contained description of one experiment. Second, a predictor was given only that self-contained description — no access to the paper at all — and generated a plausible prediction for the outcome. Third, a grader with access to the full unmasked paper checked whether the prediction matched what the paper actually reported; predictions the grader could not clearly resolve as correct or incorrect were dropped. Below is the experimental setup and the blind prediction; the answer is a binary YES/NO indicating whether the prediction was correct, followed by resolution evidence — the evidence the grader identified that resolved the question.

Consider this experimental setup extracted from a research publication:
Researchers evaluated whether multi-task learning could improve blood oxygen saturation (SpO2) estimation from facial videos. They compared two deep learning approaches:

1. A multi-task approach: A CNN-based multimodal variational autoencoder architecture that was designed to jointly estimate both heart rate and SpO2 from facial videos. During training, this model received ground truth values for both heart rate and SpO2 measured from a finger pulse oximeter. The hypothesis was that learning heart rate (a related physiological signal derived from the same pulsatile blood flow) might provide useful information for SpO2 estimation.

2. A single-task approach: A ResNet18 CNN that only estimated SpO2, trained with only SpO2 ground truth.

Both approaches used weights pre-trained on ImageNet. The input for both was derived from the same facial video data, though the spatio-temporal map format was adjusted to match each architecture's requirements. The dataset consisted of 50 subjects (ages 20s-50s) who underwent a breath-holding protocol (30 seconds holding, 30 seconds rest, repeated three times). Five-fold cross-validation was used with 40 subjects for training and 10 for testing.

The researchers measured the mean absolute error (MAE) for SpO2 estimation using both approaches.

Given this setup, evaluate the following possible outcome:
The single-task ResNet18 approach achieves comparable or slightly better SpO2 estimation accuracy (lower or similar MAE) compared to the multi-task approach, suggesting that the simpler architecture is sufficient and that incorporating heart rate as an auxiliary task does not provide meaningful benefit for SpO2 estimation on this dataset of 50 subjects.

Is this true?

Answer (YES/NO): YES